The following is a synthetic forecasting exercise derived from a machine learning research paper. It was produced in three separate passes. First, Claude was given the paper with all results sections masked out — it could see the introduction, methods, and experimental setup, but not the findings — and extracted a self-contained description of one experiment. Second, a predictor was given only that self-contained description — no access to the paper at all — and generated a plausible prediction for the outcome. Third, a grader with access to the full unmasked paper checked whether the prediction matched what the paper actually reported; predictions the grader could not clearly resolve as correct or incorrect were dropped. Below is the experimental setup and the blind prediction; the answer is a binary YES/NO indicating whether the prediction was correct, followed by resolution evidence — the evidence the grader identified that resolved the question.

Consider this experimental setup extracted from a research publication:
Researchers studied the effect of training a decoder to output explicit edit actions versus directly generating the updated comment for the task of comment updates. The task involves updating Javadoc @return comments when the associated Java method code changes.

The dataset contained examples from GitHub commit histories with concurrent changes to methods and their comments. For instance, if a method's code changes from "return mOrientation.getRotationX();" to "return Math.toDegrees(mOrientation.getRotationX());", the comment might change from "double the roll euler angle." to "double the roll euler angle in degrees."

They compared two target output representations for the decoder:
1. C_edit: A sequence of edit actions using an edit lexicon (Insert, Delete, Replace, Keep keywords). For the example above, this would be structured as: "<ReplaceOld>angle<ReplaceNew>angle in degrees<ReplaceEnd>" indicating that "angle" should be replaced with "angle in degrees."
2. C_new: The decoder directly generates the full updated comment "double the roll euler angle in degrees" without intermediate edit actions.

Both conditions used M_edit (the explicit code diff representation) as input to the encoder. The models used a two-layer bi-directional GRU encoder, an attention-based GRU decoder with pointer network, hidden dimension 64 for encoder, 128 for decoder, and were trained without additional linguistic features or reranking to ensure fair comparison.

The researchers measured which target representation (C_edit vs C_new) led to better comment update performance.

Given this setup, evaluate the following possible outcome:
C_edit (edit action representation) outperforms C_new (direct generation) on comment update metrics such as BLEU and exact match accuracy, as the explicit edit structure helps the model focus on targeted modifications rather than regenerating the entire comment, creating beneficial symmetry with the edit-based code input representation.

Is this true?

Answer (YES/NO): YES